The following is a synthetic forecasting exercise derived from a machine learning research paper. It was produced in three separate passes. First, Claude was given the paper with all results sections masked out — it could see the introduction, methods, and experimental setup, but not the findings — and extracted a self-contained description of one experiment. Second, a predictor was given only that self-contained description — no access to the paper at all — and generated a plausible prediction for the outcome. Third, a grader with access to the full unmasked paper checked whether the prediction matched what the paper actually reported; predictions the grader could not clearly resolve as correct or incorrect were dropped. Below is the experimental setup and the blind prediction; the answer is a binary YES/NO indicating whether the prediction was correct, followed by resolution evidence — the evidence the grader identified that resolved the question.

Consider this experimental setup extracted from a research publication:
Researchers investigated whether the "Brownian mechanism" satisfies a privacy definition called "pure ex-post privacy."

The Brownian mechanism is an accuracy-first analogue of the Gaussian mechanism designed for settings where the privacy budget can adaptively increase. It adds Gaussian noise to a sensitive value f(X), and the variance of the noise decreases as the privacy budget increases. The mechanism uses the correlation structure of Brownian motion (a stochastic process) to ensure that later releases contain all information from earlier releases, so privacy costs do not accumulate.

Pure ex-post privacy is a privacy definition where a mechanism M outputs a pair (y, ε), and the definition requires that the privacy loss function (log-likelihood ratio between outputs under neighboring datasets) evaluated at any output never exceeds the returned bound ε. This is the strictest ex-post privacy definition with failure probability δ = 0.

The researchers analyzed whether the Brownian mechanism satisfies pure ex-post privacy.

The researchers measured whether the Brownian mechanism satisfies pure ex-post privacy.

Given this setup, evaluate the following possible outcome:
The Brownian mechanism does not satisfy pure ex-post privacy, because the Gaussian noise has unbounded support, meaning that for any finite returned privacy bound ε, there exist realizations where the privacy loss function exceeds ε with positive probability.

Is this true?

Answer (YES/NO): YES